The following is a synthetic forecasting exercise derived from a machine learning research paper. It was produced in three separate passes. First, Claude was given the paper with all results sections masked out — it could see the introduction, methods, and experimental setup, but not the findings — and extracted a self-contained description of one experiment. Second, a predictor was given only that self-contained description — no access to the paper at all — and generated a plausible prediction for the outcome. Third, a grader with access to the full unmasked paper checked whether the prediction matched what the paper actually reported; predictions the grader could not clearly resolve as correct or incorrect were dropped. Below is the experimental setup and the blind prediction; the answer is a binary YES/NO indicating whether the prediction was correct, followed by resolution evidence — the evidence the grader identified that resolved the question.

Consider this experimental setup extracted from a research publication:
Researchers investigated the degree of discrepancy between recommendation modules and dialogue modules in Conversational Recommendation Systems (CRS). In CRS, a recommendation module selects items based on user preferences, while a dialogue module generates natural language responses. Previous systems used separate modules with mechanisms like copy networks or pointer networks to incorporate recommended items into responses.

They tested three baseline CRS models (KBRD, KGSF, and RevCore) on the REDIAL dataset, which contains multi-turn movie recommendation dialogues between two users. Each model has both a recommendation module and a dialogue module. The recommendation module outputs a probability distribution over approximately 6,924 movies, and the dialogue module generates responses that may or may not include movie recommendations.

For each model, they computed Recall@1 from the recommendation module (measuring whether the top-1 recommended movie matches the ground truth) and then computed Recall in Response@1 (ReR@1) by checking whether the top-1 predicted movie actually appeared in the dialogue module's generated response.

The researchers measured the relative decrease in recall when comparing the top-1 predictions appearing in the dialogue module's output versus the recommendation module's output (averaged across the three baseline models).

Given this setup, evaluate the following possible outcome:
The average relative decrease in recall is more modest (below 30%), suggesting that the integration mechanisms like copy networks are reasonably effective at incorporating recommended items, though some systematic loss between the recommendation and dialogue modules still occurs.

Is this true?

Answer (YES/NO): NO